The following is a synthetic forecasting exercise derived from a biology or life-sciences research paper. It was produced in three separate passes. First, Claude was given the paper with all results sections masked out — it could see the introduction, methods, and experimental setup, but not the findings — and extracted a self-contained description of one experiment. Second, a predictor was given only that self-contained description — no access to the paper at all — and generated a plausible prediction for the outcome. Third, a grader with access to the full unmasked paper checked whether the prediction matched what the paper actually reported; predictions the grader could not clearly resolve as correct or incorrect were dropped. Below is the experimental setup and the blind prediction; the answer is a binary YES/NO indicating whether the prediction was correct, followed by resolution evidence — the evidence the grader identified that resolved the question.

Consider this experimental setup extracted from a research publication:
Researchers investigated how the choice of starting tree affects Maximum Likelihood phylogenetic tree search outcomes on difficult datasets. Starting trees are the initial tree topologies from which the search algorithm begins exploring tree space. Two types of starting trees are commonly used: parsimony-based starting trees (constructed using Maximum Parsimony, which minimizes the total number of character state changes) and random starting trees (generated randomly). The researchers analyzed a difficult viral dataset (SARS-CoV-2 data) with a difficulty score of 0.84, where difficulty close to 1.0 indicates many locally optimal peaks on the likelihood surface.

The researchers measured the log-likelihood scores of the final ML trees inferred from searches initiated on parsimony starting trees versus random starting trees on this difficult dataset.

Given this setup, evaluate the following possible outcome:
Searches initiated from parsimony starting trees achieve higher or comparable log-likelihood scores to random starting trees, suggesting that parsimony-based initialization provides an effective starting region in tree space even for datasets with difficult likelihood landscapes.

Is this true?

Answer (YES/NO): YES